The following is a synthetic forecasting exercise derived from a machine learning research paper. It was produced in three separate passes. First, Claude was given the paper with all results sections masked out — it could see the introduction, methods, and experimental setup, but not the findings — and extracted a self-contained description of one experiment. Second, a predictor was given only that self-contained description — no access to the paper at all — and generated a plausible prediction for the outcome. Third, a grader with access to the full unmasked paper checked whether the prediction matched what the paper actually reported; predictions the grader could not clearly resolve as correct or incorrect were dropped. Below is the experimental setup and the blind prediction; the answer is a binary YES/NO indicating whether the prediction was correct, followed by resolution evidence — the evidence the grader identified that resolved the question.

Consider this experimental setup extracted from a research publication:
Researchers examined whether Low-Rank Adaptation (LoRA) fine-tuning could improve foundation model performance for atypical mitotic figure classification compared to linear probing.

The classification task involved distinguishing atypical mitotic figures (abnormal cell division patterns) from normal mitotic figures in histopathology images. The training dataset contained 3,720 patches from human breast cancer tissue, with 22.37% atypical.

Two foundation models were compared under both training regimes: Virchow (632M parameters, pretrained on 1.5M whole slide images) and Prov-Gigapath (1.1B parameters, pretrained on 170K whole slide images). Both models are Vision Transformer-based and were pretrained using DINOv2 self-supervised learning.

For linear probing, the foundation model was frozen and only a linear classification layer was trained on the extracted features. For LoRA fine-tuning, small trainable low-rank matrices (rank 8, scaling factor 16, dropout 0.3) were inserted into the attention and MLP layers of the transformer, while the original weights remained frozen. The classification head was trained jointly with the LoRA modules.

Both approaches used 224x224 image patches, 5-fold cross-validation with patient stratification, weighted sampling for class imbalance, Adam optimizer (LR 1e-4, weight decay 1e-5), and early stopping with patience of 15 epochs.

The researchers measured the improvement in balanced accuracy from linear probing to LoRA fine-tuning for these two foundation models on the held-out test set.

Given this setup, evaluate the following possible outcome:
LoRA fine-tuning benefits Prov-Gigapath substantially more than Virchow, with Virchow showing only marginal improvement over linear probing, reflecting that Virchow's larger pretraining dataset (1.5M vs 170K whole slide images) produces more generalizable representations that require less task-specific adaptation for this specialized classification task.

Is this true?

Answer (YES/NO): NO